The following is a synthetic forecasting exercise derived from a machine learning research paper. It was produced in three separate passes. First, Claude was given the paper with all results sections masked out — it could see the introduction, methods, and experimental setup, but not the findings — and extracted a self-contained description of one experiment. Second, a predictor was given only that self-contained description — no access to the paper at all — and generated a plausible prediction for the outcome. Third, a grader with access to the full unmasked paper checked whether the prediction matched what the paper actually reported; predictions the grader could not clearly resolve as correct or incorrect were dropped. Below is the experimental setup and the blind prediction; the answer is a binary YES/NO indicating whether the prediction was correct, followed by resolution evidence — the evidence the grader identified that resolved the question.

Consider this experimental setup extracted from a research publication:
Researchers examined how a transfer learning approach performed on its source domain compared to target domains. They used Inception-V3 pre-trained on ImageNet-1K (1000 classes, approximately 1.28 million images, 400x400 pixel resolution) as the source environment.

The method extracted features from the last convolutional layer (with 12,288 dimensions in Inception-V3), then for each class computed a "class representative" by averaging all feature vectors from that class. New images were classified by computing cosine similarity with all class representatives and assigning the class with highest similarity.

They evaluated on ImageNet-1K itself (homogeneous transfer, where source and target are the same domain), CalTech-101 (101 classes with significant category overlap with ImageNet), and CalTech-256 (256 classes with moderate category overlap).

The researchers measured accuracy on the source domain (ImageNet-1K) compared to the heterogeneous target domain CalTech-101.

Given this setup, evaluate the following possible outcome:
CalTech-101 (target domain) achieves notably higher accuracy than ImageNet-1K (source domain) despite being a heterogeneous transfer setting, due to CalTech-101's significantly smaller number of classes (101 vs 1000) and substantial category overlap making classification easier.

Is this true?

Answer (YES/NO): YES